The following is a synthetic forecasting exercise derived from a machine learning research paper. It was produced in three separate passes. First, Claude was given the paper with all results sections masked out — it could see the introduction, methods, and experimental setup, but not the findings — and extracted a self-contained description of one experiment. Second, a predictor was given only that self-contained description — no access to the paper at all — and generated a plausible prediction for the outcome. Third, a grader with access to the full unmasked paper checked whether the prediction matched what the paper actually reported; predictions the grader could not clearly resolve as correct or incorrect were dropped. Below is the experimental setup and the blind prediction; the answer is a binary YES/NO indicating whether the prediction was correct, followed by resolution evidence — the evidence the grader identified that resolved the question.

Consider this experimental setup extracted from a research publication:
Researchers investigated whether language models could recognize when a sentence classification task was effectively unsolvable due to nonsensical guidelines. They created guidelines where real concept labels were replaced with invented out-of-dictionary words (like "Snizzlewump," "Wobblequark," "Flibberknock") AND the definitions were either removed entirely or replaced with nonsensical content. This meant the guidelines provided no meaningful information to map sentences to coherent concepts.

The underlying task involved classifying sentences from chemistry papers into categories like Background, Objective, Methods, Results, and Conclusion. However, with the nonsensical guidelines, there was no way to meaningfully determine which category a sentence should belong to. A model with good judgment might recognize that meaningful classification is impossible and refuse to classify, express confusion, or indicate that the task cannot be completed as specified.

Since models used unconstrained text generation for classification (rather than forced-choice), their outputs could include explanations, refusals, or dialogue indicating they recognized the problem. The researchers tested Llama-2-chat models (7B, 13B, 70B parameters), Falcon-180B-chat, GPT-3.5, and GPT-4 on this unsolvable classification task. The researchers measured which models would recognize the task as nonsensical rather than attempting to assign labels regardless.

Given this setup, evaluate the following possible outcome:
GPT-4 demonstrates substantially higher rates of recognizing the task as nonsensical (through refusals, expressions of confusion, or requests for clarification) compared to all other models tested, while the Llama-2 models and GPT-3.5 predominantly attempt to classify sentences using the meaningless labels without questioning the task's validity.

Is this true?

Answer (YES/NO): NO